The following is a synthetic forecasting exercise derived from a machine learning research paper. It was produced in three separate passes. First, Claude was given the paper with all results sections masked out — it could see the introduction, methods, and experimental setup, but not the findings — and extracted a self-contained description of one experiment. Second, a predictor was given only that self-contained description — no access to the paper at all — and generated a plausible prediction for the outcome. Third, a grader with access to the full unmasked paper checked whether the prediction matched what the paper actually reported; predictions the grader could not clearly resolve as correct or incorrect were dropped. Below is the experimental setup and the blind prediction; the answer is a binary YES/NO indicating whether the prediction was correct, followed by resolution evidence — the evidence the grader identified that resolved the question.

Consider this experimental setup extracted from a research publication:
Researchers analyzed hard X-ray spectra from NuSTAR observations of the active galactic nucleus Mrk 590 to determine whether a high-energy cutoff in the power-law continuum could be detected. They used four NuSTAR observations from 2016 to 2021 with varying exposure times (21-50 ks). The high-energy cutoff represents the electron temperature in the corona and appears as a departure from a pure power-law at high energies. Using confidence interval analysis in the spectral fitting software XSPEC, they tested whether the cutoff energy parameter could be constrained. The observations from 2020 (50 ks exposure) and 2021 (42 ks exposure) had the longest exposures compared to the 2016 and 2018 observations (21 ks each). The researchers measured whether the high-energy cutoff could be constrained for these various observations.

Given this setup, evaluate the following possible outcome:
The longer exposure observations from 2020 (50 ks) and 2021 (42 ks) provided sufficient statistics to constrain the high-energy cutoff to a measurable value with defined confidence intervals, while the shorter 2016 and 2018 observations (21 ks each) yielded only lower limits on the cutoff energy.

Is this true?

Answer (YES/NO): YES